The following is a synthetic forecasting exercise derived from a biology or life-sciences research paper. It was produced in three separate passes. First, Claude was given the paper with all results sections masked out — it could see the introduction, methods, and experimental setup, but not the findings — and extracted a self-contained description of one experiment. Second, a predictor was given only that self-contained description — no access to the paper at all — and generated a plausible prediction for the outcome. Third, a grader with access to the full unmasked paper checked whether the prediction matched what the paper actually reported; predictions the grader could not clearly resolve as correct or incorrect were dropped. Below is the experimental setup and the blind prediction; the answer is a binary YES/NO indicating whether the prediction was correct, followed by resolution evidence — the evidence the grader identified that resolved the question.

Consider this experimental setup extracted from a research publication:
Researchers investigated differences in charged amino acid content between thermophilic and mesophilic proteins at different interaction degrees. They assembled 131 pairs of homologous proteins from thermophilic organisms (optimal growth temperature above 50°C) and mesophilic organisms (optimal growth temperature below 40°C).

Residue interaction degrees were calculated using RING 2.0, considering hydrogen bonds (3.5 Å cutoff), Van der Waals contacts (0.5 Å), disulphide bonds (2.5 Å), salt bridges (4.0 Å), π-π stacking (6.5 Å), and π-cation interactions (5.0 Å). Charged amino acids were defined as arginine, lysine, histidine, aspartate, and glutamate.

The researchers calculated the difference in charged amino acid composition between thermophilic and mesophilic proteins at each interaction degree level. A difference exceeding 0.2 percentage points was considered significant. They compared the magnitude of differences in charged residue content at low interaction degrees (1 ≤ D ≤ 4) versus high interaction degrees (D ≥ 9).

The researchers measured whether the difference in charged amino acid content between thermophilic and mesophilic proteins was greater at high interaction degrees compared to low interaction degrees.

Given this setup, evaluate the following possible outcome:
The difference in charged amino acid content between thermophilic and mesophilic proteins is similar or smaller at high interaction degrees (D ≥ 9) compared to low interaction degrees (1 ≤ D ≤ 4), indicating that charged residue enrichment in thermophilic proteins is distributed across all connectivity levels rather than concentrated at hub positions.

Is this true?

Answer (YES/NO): NO